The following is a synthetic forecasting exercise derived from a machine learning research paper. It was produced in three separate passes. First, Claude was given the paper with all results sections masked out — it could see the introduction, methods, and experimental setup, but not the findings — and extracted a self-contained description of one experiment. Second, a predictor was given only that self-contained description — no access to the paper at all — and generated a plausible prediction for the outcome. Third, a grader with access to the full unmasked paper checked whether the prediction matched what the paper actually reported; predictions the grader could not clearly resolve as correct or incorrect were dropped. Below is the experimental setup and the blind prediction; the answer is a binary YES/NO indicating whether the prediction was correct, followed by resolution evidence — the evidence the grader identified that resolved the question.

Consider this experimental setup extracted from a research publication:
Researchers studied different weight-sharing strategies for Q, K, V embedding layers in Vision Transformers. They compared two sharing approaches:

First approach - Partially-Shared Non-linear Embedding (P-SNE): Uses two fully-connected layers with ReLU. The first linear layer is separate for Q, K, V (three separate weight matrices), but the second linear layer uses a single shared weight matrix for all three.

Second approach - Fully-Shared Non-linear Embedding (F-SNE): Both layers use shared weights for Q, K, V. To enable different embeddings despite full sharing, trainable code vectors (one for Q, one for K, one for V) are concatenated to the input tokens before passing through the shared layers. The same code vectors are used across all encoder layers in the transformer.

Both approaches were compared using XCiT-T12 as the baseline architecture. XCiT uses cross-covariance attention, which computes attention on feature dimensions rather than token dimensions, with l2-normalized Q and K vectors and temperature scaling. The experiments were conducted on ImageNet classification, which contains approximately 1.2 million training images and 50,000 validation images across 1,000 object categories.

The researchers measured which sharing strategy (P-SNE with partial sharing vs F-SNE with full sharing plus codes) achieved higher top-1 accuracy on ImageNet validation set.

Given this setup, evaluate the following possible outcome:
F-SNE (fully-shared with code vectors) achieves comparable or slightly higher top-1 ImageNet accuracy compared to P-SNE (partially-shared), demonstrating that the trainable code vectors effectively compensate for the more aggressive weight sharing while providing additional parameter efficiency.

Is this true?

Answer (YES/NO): NO